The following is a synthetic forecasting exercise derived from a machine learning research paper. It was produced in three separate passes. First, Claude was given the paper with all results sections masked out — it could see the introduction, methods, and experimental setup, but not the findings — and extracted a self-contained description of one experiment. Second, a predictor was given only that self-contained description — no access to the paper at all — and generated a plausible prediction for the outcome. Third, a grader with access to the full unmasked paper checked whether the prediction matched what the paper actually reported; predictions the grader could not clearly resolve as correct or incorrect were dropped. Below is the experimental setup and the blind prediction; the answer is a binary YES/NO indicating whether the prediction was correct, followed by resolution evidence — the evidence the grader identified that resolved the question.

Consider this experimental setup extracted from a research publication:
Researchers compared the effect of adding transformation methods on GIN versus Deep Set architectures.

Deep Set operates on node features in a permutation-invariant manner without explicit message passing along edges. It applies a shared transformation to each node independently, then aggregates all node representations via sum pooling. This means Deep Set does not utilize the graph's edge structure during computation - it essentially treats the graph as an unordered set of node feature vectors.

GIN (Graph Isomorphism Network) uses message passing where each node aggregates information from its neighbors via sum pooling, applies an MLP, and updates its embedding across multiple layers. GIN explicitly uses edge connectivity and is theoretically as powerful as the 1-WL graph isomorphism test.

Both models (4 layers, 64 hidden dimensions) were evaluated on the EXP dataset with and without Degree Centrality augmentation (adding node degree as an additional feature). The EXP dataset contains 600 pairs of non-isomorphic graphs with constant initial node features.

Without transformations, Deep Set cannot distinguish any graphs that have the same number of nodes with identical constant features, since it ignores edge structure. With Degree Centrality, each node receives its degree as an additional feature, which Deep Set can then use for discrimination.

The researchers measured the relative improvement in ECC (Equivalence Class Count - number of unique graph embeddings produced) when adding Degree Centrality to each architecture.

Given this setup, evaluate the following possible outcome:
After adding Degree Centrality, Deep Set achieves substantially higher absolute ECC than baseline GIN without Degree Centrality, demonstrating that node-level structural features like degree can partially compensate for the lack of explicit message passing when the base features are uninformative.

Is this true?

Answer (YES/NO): NO